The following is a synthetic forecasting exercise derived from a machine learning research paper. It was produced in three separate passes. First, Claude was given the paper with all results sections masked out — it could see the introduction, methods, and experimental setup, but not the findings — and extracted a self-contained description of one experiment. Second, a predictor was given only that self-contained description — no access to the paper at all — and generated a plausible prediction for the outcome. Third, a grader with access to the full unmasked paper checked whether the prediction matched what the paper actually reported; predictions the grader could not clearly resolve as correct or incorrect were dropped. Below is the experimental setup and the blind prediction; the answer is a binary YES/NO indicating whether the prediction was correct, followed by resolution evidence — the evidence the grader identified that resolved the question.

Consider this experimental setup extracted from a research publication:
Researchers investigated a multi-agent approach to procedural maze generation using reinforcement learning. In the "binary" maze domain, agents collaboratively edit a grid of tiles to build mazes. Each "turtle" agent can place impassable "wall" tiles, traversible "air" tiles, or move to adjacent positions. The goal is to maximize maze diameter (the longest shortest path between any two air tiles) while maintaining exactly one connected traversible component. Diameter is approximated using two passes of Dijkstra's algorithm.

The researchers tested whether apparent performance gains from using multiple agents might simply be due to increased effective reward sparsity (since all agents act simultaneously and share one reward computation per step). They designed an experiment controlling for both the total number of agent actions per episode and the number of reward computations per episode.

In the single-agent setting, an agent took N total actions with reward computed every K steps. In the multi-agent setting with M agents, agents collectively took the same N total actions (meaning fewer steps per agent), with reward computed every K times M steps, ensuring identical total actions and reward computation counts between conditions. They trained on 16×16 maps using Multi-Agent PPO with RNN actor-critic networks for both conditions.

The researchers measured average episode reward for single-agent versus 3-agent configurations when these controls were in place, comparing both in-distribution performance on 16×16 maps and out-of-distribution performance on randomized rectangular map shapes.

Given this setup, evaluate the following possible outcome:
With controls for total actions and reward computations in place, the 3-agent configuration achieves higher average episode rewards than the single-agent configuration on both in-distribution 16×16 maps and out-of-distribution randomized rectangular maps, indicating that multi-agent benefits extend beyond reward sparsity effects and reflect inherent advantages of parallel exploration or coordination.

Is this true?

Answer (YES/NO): NO